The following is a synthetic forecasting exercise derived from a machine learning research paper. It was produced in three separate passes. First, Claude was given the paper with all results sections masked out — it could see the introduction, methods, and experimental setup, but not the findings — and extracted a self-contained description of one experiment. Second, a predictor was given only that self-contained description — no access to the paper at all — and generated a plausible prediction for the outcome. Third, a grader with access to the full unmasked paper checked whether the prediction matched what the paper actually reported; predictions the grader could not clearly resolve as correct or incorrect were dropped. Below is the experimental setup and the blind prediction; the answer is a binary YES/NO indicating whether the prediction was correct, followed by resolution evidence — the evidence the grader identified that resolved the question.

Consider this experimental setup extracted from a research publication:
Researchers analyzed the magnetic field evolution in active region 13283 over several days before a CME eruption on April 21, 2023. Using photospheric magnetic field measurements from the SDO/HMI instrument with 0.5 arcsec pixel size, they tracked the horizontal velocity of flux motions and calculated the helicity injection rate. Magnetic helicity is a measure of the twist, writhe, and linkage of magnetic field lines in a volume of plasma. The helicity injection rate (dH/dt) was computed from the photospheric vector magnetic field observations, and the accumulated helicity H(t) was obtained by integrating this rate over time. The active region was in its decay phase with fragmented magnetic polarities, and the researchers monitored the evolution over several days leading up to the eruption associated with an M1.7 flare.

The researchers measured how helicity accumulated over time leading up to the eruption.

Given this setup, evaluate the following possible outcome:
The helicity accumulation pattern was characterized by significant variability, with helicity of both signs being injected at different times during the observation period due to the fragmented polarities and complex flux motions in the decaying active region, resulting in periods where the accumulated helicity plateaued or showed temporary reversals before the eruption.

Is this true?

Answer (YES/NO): NO